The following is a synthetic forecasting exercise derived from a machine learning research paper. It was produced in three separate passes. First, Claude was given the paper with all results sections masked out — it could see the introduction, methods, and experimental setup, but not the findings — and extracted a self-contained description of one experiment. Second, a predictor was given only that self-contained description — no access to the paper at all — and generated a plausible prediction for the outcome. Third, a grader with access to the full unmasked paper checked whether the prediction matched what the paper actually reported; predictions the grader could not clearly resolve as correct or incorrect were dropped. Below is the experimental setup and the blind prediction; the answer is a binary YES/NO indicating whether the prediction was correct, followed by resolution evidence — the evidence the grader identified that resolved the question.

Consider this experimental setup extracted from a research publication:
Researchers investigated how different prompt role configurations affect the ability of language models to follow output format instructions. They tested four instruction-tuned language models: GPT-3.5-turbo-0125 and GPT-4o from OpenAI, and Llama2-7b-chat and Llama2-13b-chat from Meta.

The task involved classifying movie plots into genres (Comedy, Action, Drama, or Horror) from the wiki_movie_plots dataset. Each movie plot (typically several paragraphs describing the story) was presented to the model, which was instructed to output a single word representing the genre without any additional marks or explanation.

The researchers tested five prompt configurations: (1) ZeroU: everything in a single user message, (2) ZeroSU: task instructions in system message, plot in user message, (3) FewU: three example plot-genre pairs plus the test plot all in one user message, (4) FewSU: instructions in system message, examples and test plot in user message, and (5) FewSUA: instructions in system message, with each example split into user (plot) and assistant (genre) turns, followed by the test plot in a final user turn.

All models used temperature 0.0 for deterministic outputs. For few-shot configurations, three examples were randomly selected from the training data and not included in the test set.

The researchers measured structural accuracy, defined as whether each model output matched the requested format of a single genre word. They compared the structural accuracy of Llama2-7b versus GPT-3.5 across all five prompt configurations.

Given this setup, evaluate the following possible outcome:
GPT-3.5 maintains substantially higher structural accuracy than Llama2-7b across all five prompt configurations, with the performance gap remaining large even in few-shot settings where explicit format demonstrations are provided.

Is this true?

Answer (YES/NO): YES